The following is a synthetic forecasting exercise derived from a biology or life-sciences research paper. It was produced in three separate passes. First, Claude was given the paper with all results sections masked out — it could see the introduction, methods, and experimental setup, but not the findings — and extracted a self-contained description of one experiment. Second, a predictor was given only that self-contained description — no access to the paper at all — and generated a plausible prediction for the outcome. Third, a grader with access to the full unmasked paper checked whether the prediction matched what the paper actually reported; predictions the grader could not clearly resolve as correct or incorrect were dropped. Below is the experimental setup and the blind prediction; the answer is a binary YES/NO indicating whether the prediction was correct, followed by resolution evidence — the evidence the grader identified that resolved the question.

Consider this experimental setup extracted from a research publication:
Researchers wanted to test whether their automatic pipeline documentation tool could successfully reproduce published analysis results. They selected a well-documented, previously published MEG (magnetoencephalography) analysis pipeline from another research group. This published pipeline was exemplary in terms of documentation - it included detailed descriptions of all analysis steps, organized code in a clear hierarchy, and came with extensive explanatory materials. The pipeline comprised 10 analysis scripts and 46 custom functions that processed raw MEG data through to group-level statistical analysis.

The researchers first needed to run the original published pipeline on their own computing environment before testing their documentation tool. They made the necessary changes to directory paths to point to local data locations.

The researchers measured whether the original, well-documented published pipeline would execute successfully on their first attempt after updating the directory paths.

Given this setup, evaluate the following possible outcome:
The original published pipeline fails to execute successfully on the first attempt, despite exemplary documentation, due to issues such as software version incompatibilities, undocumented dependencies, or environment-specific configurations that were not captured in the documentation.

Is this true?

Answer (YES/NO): YES